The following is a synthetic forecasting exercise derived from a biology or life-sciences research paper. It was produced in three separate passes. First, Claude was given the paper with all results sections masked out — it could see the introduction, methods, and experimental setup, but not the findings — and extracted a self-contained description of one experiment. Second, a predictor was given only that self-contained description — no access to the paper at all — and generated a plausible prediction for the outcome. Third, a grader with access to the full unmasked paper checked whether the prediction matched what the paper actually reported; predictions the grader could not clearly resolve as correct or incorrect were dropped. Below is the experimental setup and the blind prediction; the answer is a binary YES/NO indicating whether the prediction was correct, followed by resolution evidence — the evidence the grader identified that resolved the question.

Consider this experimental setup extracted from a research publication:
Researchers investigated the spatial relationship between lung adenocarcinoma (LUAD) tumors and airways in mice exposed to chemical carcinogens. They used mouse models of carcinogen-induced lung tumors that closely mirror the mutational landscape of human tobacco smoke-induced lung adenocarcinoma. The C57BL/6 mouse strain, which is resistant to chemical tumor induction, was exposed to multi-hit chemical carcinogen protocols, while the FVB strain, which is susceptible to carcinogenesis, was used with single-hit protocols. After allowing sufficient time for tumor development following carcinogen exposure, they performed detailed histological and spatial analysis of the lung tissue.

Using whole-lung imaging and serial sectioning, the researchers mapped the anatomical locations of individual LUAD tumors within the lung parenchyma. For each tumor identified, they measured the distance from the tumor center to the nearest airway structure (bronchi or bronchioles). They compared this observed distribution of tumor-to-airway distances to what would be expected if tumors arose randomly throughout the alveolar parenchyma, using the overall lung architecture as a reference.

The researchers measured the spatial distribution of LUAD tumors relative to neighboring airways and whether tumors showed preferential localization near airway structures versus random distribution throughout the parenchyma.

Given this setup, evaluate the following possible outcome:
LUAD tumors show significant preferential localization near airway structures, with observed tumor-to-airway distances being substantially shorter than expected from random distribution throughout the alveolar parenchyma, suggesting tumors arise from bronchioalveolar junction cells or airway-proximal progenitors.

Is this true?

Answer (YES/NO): YES